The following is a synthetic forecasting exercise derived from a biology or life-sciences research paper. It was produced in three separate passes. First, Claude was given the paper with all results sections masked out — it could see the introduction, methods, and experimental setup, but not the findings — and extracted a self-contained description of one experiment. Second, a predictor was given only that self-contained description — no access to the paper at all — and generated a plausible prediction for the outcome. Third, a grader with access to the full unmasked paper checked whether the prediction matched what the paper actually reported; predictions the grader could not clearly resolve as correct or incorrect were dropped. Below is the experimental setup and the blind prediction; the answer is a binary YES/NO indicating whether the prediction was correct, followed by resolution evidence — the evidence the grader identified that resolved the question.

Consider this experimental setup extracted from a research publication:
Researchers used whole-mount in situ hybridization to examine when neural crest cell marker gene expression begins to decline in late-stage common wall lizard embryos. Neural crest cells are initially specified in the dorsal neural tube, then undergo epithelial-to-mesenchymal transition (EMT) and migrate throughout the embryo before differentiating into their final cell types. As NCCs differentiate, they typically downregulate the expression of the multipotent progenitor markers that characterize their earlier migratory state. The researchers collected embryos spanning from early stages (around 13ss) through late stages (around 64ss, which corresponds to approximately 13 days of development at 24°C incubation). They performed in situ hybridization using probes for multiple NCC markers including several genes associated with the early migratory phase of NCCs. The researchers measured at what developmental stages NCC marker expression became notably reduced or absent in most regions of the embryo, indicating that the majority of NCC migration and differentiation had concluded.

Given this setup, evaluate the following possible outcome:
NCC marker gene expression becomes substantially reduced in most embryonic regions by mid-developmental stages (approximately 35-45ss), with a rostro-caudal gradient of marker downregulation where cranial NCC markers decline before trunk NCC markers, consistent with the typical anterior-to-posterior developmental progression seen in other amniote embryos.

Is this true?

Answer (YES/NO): YES